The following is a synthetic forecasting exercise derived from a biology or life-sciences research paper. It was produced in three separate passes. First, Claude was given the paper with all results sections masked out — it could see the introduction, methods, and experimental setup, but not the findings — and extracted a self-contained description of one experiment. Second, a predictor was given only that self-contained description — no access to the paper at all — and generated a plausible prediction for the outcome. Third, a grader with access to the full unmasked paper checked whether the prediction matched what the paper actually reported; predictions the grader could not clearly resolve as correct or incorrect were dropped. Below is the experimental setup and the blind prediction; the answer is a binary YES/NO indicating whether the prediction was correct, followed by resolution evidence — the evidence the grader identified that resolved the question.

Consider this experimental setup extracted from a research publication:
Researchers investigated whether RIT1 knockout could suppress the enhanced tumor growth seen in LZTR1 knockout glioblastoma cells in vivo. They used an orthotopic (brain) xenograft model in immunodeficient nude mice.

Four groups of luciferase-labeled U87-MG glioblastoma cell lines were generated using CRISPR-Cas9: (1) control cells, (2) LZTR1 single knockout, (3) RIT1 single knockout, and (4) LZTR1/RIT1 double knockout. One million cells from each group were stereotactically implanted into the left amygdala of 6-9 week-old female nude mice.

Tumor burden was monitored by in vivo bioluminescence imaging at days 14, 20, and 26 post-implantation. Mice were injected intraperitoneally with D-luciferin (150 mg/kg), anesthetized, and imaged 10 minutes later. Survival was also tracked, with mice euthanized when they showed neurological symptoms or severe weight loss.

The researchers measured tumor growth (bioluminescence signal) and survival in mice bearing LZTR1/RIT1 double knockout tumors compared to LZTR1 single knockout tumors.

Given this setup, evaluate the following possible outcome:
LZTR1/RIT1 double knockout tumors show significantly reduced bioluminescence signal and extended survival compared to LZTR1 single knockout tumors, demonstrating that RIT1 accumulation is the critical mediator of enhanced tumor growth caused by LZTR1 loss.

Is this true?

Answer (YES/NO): YES